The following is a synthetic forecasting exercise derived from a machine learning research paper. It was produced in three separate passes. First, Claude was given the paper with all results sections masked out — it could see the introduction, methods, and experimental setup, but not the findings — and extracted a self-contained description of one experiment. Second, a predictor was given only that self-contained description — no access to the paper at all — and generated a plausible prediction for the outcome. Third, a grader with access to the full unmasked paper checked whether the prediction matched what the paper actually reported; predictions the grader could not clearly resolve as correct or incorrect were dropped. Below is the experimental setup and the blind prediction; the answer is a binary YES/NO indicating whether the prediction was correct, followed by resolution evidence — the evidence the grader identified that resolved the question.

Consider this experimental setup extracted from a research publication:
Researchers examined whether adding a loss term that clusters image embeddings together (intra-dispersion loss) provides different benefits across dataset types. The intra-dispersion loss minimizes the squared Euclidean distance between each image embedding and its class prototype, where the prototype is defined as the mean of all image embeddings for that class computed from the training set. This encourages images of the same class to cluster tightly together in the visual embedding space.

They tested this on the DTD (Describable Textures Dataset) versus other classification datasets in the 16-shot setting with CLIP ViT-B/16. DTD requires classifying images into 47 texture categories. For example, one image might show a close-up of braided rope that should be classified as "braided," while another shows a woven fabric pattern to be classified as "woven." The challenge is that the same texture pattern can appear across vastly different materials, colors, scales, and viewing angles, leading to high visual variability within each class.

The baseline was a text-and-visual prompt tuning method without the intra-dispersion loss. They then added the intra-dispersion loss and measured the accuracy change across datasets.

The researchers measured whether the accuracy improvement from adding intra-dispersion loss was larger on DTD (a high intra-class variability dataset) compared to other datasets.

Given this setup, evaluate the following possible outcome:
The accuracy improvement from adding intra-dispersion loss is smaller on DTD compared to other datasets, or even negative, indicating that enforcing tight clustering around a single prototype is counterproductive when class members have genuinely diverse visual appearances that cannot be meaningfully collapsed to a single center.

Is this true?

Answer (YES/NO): NO